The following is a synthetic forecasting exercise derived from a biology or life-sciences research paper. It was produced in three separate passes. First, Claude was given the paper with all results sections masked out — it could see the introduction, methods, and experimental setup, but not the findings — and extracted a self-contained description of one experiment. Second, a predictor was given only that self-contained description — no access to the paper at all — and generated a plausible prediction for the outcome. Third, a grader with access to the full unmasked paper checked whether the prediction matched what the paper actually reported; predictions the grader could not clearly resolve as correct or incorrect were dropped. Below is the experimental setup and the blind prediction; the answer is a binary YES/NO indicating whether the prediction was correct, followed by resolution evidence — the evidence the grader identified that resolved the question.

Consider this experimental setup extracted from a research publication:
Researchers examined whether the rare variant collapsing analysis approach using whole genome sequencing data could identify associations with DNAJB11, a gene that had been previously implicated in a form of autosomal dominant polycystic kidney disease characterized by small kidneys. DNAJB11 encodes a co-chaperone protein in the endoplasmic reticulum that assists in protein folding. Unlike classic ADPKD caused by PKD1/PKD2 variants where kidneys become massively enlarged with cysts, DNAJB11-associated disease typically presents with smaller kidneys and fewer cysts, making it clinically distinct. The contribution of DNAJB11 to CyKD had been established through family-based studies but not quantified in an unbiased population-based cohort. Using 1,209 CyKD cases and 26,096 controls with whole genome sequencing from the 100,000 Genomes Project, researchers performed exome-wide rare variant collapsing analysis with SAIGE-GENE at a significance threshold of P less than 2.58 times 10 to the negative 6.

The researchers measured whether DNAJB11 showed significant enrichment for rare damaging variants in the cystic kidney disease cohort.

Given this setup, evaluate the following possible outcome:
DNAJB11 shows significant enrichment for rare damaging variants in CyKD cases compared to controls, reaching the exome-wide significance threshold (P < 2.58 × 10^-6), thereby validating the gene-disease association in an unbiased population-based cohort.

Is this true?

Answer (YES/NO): YES